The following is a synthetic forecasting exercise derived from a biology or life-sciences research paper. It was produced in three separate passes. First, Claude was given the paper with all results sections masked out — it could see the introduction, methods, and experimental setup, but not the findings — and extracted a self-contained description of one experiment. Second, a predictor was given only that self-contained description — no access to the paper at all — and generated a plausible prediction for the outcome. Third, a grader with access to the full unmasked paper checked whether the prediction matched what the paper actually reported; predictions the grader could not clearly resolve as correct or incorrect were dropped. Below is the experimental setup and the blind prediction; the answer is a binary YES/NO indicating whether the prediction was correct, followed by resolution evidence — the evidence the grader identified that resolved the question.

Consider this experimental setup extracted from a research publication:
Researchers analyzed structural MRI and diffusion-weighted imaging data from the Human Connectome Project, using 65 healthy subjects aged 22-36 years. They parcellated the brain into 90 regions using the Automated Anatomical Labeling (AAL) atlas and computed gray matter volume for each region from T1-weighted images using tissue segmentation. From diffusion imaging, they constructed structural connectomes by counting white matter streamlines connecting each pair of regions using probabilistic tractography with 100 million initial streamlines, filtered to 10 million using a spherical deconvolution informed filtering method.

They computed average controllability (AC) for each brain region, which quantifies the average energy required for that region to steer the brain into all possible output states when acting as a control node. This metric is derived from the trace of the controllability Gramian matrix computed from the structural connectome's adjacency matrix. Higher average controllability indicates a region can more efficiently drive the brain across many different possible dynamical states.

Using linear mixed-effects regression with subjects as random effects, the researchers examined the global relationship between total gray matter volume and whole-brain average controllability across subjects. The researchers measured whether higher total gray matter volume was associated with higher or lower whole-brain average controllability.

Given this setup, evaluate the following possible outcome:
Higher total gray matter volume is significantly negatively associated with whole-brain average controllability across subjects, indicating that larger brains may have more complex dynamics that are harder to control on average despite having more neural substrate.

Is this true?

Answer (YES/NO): NO